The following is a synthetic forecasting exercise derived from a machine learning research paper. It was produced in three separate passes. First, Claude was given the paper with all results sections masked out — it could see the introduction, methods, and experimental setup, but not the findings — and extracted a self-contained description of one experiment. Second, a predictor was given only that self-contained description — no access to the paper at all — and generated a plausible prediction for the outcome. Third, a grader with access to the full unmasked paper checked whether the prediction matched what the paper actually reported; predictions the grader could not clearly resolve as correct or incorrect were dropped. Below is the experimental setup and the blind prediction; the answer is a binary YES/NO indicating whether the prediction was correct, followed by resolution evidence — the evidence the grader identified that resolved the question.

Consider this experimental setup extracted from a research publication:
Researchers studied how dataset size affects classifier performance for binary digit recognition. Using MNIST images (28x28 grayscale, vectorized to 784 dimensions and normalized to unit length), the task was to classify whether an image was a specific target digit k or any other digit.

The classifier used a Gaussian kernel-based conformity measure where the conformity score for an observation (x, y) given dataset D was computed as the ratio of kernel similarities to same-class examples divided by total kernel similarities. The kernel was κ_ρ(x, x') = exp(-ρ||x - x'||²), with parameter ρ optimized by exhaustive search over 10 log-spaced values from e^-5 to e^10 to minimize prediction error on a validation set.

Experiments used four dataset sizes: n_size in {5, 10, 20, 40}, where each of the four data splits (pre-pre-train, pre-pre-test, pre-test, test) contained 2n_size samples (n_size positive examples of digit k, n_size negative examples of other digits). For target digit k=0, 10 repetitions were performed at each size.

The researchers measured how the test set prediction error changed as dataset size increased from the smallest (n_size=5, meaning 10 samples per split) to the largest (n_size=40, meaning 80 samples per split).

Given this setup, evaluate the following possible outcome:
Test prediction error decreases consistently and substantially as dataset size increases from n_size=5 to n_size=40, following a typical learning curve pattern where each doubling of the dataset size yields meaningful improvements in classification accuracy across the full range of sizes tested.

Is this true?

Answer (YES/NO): NO